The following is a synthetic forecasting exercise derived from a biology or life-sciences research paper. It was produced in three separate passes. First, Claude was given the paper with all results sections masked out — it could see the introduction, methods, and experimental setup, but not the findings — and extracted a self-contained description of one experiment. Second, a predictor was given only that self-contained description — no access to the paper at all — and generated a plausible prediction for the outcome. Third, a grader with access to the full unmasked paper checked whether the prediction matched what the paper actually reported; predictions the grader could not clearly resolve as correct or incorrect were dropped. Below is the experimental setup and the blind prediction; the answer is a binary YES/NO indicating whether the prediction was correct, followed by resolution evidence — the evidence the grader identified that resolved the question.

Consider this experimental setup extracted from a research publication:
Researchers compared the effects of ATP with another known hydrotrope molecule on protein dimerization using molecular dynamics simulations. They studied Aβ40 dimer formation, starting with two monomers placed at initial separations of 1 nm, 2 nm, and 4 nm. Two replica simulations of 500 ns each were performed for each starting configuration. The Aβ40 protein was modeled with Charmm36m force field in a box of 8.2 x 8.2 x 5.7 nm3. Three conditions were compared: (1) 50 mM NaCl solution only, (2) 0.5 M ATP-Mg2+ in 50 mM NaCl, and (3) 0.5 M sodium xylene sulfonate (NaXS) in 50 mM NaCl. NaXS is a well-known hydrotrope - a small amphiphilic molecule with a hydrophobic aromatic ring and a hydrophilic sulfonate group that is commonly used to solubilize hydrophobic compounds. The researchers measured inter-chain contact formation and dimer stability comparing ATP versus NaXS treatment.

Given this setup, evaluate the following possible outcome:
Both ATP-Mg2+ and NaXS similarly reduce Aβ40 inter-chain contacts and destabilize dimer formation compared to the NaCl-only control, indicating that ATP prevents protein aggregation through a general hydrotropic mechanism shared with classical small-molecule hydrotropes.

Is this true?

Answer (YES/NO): NO